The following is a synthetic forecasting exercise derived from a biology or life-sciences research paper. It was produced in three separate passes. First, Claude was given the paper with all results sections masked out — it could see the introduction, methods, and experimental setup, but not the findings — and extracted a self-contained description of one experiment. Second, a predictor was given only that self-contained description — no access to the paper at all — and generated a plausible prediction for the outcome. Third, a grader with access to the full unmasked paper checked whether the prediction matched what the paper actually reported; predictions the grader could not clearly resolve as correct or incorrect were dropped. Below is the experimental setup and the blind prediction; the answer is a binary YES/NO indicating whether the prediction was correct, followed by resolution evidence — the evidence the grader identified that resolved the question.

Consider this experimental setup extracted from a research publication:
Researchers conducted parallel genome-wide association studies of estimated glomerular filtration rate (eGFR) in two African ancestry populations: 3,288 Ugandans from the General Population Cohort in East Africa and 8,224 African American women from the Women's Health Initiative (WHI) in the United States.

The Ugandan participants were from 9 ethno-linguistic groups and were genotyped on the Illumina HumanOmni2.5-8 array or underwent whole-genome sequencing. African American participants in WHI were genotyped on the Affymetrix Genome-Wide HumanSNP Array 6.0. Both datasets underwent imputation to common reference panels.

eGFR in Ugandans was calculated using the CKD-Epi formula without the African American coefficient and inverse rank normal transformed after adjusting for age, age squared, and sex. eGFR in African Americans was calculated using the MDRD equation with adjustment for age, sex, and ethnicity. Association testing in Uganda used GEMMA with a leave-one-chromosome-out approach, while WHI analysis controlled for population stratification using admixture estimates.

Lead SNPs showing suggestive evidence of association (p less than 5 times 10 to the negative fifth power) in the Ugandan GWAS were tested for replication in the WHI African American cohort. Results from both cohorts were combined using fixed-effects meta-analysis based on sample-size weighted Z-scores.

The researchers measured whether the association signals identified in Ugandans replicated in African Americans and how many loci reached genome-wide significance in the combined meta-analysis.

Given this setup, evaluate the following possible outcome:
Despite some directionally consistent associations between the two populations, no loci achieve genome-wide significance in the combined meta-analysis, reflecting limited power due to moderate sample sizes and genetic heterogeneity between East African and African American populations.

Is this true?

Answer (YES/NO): NO